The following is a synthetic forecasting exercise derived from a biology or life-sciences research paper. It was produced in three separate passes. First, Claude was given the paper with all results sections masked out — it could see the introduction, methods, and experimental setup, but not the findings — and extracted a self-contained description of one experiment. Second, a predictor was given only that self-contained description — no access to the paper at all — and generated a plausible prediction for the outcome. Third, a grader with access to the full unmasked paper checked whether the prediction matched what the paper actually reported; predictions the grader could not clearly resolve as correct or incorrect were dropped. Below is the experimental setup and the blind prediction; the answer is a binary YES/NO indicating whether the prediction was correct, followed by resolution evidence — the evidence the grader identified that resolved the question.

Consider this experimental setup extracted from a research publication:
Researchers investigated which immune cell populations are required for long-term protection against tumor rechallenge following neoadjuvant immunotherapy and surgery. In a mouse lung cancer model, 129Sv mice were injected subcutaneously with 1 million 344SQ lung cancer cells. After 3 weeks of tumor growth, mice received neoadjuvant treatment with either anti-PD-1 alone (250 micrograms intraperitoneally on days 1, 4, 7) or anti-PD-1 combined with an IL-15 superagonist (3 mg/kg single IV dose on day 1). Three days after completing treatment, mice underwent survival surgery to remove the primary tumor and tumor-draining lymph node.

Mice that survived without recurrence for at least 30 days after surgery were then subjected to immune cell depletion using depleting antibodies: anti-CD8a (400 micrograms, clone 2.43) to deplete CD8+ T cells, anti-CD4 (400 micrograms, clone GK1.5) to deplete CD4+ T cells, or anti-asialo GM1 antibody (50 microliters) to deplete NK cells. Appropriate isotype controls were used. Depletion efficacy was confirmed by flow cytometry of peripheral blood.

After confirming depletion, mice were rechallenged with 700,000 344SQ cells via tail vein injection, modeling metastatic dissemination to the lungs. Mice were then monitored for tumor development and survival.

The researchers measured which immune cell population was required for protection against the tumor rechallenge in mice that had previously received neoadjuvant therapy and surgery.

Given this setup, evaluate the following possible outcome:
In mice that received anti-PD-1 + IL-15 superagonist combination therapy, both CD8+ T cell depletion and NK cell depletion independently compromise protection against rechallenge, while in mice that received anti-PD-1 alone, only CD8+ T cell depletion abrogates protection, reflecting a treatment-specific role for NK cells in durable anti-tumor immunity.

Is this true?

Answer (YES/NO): NO